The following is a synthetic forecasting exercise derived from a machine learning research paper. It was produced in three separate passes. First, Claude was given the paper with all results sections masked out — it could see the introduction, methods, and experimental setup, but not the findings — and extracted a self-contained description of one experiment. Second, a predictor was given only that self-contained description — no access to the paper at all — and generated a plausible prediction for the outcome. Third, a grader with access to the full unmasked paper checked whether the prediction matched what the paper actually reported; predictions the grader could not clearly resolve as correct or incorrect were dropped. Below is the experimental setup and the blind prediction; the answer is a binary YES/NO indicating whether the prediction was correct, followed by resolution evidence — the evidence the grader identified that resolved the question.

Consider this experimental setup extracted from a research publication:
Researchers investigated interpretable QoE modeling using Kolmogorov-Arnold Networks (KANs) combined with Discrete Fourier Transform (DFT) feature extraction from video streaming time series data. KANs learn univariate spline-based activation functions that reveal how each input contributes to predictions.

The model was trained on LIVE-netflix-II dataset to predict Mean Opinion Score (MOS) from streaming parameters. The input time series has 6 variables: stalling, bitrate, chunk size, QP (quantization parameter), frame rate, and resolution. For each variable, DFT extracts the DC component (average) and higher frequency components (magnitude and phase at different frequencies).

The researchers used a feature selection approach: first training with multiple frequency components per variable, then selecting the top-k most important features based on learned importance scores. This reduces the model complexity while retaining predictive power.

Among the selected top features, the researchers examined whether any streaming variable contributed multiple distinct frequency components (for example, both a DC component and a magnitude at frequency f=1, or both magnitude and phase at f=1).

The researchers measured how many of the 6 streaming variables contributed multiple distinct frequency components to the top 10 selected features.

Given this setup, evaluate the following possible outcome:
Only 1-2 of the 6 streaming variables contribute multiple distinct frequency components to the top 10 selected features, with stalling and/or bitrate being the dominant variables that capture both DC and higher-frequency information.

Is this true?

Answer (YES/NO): NO